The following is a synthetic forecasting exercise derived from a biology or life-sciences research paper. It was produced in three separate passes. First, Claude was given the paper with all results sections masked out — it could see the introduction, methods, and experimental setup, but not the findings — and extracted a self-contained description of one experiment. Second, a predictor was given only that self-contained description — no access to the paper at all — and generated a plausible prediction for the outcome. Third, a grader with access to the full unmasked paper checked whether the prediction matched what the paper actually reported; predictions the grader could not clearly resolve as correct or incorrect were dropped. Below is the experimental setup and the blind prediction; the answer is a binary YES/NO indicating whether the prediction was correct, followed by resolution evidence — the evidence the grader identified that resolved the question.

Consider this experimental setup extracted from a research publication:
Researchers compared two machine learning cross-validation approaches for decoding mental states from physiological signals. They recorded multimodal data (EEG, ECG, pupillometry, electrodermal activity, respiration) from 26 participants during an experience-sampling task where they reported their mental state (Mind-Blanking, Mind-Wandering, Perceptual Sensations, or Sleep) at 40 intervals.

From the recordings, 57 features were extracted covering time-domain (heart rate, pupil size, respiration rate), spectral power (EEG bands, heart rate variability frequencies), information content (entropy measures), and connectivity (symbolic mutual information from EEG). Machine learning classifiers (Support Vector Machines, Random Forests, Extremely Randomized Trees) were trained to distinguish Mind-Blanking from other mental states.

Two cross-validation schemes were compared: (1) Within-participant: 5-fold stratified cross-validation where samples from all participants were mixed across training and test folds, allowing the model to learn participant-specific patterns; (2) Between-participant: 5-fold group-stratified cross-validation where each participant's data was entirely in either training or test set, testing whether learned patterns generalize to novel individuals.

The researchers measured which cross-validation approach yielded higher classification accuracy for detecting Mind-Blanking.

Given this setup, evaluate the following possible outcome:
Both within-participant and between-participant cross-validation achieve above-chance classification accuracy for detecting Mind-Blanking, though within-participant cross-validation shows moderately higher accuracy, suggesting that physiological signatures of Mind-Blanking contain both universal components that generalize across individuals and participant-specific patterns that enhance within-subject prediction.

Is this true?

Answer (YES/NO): NO